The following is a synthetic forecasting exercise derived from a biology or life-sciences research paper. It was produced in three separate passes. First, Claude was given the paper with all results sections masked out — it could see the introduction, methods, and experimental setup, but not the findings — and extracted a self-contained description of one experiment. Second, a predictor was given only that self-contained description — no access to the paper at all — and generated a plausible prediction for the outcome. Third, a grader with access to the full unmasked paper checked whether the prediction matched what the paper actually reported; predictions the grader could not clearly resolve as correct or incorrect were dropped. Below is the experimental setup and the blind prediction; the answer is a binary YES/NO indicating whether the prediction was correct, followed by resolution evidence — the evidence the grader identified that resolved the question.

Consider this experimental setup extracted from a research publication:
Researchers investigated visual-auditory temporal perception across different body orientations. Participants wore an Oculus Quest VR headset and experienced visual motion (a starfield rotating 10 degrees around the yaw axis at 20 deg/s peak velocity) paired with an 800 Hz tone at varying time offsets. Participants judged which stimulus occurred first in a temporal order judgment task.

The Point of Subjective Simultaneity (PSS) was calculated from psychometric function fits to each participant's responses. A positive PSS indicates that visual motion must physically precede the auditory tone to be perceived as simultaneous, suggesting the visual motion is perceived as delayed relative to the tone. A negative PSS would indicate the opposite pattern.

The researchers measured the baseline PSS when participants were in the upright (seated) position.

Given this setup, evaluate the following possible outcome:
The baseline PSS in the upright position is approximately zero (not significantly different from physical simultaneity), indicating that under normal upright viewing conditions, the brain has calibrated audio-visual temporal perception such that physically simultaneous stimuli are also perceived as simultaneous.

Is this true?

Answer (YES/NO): NO